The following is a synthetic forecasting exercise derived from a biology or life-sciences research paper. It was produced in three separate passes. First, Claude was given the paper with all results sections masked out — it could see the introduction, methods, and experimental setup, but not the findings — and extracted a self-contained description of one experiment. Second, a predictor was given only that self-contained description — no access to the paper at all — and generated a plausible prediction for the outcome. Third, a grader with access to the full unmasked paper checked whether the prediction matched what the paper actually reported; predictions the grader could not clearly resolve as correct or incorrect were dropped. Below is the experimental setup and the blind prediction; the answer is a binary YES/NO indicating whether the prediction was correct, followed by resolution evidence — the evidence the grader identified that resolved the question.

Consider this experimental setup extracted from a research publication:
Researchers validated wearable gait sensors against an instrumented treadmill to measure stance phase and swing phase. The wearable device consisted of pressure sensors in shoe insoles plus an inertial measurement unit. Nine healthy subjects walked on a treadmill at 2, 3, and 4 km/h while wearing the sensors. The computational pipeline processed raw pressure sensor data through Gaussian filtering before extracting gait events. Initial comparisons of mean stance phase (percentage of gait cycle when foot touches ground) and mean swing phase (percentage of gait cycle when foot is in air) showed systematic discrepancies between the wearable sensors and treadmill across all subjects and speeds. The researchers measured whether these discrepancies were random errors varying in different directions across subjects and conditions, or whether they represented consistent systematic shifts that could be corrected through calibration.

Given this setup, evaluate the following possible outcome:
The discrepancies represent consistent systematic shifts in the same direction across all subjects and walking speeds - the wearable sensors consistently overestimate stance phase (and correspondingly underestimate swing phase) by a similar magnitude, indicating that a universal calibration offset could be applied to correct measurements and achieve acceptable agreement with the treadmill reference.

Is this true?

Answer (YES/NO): YES